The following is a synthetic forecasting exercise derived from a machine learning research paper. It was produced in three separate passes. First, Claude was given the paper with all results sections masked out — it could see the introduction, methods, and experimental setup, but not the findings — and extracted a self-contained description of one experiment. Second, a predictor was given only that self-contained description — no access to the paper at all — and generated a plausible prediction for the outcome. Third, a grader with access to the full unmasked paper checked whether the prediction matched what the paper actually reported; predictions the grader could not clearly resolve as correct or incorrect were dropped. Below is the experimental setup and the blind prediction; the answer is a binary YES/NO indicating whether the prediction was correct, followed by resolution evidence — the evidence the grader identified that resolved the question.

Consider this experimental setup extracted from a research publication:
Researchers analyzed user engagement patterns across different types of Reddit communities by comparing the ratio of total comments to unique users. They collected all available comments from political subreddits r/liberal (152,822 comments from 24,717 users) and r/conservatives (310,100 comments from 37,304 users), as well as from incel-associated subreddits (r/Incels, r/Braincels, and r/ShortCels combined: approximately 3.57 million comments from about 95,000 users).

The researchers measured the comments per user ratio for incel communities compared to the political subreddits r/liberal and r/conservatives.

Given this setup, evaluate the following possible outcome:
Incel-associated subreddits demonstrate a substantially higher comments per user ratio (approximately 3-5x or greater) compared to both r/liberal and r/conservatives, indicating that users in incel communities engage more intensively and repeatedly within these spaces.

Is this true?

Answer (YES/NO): YES